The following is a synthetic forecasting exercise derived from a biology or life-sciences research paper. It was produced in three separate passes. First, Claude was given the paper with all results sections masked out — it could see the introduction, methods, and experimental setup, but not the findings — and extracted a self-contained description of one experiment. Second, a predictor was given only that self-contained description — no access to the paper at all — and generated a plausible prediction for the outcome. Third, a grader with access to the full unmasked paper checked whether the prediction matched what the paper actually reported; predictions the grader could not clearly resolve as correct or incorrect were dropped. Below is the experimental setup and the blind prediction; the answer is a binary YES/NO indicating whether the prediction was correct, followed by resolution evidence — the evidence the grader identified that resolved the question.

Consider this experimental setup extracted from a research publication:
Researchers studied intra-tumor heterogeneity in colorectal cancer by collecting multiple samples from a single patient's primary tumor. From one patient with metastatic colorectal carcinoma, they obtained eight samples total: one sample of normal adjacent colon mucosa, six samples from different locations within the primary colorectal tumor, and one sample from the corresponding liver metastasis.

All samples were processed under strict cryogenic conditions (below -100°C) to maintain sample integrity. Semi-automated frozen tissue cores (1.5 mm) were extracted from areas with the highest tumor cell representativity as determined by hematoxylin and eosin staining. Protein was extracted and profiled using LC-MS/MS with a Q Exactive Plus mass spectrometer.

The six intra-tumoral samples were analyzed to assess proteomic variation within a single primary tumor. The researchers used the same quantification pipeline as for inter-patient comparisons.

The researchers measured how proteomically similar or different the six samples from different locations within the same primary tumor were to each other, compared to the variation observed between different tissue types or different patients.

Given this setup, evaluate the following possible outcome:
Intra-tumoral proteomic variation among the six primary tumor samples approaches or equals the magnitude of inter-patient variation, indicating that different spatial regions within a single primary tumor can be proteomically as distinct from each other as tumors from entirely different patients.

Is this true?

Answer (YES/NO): YES